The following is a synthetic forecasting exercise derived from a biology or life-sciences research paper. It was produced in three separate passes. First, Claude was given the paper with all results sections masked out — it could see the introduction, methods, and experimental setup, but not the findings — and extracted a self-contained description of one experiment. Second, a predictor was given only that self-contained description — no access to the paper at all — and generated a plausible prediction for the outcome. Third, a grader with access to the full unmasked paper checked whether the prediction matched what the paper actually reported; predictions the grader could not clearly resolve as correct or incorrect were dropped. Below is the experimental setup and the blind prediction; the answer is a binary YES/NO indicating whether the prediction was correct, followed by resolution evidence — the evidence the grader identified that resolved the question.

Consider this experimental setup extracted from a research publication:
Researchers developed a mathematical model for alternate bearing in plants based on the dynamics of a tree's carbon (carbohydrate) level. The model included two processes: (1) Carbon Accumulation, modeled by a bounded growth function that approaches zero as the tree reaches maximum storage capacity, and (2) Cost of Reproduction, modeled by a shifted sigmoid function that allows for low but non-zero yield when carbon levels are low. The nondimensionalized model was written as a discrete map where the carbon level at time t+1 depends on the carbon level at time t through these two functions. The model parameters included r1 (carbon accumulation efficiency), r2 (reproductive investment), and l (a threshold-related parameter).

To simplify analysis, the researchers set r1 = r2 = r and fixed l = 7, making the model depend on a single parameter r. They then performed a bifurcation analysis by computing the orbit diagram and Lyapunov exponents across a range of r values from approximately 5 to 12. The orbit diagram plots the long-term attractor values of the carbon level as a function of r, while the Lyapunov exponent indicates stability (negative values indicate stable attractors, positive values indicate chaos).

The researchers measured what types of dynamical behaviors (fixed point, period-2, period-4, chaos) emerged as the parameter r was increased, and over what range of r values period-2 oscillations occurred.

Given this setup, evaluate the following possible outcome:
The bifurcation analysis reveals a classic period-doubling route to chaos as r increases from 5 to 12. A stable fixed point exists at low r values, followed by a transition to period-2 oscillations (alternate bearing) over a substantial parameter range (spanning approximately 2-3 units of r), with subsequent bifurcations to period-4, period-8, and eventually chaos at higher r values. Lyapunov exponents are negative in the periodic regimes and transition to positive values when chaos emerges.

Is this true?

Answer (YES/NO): NO